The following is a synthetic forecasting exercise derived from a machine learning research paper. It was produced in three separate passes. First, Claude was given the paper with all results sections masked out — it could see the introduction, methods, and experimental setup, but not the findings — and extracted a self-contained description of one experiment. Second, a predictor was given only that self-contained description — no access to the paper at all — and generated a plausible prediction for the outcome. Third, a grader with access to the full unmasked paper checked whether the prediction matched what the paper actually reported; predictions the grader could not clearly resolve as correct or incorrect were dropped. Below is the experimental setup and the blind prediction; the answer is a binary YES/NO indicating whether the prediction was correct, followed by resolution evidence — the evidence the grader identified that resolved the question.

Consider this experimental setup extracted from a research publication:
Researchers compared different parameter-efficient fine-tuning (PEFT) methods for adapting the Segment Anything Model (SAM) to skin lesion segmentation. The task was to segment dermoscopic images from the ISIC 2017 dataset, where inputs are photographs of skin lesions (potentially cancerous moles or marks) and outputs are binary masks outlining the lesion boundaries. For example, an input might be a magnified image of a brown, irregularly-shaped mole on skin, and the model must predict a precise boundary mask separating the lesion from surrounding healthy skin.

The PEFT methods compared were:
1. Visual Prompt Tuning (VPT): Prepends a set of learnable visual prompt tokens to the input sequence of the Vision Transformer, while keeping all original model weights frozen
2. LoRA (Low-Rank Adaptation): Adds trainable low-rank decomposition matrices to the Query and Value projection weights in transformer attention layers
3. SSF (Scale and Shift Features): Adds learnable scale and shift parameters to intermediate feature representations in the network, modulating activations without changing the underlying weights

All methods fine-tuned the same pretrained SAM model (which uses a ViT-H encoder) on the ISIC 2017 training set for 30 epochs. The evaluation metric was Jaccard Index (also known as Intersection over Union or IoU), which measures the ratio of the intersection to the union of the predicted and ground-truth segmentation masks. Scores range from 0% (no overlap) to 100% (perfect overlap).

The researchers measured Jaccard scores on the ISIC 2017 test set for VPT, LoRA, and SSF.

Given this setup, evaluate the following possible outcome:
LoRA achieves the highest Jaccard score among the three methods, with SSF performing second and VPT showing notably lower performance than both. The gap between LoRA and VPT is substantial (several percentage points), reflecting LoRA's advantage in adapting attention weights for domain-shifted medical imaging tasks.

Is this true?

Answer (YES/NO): NO